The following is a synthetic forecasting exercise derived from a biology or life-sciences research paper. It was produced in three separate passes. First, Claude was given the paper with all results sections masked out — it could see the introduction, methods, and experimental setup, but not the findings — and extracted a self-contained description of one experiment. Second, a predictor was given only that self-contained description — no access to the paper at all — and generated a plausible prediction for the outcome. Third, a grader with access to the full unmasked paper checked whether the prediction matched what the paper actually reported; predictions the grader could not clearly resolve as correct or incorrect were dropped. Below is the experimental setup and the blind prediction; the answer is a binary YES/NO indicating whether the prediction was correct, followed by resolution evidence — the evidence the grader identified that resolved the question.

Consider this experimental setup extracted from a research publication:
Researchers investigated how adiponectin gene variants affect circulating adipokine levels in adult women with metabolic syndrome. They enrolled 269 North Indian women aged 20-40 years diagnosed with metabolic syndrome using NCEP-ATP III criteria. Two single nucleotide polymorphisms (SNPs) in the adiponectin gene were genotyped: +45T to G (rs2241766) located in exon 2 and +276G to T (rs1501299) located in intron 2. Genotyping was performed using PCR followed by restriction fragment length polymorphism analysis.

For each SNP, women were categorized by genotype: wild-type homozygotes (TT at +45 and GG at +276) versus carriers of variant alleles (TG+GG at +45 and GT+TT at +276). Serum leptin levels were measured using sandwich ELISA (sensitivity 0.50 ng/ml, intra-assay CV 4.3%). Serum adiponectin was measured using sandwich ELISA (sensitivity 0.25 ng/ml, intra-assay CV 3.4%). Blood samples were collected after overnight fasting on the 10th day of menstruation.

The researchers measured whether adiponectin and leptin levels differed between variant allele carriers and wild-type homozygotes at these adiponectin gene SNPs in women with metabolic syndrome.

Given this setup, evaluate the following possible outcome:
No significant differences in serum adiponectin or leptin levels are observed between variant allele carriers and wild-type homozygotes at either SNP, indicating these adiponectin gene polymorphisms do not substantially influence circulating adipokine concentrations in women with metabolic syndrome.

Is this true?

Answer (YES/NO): NO